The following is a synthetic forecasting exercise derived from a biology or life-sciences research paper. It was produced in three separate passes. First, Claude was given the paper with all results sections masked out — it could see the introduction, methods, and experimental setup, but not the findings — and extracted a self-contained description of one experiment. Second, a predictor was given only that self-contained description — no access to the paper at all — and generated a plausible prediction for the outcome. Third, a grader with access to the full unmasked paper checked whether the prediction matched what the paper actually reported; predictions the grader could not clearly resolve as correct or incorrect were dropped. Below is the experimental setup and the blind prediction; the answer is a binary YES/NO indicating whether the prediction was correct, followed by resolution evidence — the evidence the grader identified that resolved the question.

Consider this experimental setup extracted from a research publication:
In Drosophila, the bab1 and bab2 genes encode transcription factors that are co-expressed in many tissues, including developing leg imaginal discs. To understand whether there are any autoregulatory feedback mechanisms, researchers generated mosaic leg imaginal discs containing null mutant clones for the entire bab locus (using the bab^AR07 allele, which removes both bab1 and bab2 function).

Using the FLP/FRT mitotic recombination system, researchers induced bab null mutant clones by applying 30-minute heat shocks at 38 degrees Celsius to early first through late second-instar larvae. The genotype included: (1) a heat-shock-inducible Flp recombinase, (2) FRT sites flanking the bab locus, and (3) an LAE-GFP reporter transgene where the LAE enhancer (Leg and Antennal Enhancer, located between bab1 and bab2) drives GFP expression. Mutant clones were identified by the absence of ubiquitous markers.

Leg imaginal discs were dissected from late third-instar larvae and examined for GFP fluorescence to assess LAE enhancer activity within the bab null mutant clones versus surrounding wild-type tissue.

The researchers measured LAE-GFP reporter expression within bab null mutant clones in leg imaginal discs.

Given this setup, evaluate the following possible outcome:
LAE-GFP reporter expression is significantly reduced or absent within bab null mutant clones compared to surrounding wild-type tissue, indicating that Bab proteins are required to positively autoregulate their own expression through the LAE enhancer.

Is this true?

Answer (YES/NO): NO